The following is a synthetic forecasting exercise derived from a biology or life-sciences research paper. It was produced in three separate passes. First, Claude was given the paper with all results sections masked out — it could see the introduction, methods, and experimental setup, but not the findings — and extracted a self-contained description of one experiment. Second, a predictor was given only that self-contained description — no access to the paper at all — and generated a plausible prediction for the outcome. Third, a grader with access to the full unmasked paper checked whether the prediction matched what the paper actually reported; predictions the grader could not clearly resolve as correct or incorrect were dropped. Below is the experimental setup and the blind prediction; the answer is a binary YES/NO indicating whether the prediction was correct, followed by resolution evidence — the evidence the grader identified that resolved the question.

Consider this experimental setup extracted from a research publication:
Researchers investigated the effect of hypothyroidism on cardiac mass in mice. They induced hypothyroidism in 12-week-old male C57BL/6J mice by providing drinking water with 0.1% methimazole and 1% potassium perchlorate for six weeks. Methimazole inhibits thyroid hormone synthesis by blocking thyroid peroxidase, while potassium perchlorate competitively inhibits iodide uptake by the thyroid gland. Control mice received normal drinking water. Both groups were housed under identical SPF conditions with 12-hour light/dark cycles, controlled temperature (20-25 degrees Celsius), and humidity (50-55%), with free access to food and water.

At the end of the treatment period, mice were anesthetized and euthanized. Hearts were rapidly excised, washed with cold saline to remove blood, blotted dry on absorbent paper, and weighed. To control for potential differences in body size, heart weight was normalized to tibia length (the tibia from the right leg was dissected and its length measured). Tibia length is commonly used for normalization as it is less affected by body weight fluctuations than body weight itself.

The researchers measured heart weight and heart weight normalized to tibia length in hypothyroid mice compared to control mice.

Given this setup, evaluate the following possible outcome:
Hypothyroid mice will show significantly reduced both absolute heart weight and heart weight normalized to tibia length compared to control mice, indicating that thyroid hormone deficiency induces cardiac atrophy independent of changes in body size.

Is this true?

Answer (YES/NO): YES